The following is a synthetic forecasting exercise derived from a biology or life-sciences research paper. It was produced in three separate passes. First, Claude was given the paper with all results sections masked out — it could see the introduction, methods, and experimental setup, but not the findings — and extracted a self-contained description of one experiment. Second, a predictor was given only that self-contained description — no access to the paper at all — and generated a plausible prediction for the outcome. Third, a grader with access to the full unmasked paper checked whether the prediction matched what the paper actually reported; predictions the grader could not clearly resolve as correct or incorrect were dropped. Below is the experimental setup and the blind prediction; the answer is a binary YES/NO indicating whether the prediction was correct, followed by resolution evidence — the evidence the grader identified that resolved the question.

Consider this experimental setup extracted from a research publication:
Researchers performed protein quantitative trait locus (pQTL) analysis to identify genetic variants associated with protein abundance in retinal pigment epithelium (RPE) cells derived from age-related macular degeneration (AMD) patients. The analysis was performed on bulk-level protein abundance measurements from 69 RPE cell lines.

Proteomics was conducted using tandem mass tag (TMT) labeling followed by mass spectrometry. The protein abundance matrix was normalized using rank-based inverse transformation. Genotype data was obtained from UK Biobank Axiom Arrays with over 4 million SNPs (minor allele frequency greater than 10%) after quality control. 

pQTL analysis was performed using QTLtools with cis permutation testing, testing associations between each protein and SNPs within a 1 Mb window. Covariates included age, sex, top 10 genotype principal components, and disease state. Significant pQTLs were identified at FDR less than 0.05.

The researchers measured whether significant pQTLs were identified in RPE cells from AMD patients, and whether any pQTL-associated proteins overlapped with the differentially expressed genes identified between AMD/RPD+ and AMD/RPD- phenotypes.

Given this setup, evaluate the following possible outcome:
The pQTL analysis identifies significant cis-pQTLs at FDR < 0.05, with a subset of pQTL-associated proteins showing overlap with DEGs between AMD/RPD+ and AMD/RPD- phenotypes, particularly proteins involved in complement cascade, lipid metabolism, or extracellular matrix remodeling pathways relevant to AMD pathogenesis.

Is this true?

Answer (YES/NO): NO